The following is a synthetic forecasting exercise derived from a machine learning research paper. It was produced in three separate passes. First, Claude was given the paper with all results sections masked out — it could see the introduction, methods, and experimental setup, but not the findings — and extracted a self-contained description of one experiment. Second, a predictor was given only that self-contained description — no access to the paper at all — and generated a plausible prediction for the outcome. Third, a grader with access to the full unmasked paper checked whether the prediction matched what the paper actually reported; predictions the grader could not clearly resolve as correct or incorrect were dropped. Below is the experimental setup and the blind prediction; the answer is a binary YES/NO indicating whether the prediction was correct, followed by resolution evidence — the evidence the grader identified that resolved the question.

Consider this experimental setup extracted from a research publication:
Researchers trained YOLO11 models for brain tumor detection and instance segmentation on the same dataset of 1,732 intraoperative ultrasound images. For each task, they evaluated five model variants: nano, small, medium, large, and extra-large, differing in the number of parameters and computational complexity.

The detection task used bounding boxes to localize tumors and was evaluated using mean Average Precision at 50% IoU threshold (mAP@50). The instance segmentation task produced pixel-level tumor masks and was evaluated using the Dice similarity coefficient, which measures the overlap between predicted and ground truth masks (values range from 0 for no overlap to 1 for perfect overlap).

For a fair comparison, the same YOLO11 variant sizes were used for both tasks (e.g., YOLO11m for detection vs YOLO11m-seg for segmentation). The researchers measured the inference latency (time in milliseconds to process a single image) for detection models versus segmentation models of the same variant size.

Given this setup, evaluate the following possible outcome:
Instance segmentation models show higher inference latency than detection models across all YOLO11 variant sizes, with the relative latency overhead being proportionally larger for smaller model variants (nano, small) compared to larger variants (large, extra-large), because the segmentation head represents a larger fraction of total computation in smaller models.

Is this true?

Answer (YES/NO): NO